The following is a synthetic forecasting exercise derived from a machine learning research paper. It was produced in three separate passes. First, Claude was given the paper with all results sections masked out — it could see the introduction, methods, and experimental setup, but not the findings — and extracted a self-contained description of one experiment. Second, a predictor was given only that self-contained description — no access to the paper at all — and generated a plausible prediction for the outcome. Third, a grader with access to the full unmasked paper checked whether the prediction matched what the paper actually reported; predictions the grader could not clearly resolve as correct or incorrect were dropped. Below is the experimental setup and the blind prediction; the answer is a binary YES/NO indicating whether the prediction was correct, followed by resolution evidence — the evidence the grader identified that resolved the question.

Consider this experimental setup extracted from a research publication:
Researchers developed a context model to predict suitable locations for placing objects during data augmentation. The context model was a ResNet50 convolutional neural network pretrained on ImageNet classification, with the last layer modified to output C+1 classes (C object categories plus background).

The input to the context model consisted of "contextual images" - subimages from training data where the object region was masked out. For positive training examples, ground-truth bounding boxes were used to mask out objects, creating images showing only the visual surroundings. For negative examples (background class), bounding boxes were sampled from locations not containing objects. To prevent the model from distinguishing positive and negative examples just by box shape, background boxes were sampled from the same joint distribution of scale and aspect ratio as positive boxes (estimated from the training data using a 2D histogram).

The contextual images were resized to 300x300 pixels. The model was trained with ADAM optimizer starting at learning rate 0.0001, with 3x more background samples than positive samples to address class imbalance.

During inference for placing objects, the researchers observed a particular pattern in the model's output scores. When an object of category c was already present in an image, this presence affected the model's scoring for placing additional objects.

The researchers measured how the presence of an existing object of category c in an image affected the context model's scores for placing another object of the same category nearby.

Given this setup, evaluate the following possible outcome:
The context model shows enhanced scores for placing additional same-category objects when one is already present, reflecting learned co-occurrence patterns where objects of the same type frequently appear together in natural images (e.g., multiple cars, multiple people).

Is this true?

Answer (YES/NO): YES